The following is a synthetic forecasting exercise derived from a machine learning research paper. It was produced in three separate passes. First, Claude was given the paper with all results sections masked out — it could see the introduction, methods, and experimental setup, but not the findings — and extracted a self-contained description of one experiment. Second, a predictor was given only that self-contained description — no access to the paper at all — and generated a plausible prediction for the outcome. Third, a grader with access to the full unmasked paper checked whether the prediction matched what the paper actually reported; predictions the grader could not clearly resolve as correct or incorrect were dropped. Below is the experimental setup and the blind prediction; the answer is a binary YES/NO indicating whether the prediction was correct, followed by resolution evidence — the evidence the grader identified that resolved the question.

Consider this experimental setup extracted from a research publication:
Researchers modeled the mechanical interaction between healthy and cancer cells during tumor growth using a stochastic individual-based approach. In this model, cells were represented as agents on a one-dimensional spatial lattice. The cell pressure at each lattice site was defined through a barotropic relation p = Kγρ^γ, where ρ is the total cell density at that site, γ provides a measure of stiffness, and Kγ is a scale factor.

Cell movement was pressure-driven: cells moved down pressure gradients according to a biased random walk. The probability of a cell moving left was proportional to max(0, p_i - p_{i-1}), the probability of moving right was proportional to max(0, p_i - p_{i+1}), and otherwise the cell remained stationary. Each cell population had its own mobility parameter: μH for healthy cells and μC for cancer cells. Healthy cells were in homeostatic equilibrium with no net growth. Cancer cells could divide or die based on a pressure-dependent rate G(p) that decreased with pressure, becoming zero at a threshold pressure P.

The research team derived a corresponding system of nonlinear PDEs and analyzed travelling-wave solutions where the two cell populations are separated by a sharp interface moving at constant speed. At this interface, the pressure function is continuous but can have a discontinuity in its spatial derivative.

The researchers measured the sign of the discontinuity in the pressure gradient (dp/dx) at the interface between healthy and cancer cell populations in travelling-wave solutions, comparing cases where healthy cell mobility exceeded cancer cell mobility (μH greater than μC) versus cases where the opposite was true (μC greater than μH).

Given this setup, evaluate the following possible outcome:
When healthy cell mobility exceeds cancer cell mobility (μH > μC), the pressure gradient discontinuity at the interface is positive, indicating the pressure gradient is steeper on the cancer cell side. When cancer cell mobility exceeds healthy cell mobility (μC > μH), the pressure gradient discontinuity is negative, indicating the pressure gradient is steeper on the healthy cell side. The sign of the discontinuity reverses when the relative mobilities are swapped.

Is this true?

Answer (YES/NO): YES